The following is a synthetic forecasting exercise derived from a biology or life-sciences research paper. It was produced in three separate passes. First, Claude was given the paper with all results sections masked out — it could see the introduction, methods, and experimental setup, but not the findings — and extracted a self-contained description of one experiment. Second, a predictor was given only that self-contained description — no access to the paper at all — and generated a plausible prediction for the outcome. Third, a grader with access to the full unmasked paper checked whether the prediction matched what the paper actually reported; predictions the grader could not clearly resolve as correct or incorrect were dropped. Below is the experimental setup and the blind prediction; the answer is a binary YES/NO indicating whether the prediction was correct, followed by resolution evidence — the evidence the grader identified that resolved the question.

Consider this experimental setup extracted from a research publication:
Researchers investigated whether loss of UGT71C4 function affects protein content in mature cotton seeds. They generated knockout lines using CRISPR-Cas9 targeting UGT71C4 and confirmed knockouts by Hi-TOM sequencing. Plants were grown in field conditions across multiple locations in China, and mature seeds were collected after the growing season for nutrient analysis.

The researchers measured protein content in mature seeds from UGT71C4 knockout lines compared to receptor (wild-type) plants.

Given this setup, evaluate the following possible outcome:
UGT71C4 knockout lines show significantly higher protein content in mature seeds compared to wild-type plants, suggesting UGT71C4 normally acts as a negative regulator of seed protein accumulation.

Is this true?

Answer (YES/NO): NO